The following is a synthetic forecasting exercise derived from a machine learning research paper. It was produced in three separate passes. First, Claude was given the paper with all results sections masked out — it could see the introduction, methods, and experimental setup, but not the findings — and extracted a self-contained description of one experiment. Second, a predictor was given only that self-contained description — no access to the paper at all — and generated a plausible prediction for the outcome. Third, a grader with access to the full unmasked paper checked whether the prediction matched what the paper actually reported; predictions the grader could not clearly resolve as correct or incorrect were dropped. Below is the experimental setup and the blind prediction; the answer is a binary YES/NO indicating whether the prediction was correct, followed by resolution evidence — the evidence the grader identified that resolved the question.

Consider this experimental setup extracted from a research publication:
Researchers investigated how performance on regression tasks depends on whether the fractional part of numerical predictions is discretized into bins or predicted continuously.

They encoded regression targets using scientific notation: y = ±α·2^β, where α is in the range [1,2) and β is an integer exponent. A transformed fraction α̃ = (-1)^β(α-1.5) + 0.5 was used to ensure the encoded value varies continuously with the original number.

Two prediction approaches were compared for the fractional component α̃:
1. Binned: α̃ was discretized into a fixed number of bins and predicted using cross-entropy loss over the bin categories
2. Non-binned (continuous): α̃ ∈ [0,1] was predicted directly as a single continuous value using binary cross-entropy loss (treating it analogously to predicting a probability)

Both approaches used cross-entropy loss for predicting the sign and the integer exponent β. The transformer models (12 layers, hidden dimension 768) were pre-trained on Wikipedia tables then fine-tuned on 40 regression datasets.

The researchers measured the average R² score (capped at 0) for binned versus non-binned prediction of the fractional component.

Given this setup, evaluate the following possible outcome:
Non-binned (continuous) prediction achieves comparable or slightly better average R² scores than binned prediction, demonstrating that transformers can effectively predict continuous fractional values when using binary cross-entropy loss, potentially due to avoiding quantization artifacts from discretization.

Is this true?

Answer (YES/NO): YES